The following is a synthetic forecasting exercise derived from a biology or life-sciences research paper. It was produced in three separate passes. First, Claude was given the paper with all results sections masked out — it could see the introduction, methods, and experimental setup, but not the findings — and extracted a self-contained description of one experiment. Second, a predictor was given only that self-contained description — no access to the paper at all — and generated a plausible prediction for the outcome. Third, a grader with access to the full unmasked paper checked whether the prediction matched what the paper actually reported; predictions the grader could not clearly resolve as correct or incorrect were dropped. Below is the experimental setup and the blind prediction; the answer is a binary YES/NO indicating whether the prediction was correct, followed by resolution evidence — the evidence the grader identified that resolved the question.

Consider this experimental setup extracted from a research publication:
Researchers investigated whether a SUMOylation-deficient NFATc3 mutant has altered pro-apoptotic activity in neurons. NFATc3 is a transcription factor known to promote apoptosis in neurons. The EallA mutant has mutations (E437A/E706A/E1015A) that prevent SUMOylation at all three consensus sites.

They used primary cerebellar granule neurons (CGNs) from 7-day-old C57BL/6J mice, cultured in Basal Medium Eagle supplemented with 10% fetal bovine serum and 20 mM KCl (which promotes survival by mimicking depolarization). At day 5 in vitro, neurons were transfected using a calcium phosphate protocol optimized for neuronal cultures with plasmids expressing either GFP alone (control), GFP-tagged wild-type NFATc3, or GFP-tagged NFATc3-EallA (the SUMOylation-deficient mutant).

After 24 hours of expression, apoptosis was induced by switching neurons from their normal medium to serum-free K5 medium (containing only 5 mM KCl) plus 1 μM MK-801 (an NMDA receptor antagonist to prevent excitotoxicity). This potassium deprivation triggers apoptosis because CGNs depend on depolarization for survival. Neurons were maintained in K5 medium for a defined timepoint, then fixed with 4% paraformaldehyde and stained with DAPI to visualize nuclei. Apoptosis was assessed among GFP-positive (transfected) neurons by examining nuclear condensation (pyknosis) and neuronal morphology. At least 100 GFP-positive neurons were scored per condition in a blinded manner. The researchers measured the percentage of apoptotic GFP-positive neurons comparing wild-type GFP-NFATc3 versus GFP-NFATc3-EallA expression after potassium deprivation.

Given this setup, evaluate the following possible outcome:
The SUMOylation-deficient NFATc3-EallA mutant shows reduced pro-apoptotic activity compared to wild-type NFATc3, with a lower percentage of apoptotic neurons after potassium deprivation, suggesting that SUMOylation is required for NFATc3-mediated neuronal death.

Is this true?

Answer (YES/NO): NO